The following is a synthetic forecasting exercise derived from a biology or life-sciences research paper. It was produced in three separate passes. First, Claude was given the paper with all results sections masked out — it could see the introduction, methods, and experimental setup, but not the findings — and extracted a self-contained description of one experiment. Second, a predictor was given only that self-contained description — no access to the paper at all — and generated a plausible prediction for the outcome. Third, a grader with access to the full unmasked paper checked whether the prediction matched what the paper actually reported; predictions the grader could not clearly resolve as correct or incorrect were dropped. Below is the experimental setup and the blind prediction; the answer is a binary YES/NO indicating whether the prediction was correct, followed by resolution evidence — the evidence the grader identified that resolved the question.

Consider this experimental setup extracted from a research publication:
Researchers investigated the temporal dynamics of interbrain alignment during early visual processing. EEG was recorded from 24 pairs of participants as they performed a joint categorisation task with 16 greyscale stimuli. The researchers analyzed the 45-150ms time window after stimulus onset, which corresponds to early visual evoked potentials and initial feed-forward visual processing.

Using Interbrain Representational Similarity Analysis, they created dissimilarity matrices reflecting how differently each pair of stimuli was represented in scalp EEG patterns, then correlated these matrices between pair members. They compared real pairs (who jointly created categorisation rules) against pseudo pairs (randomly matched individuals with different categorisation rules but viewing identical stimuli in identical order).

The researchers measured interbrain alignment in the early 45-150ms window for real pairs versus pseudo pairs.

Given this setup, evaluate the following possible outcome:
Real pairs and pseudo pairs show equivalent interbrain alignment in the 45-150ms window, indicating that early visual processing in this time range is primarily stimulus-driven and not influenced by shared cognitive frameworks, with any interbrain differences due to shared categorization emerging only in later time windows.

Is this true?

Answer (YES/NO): YES